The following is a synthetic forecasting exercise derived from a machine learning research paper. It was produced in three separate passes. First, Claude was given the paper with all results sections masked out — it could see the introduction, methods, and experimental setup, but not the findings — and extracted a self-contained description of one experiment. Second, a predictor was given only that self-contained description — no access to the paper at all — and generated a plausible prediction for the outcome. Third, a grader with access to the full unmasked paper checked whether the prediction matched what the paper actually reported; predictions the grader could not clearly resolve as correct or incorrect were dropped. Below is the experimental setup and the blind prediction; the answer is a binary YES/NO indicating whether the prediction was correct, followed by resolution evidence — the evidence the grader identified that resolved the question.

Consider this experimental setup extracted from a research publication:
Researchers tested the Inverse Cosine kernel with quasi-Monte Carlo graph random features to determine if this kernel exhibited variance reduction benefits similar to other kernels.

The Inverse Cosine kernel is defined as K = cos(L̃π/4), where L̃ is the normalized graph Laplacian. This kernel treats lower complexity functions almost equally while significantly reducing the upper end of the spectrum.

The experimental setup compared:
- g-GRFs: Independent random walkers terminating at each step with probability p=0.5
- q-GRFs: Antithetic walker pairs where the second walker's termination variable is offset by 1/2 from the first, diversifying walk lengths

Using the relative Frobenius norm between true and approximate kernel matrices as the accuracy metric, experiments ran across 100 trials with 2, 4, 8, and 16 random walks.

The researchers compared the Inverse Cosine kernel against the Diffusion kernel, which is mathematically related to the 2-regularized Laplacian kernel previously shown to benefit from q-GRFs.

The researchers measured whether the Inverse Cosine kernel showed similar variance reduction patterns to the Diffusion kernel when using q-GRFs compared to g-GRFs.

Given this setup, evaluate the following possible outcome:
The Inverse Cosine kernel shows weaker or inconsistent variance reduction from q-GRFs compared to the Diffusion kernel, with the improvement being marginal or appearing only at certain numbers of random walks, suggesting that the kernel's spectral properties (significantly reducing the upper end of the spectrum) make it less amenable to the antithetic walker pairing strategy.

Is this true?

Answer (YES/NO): NO